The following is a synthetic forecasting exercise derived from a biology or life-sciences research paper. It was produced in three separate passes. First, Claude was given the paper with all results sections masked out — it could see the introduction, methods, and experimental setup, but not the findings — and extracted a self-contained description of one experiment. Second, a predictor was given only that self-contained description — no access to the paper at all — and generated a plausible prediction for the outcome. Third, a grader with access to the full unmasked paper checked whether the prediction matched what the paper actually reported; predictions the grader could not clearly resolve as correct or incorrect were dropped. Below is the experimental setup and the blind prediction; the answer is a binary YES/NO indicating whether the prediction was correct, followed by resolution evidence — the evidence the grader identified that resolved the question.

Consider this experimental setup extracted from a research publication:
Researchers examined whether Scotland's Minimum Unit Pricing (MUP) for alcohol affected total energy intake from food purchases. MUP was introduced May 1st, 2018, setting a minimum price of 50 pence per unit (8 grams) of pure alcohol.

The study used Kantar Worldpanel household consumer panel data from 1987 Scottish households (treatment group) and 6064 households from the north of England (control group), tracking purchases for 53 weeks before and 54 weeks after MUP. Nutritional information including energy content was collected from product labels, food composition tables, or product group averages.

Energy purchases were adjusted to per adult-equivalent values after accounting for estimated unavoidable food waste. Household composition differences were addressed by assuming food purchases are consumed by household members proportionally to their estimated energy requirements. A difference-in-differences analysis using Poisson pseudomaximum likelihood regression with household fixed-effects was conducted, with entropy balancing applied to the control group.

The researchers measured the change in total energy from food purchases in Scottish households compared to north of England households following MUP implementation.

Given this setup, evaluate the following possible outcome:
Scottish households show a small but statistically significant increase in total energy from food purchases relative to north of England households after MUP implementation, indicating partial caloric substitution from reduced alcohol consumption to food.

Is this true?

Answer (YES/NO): NO